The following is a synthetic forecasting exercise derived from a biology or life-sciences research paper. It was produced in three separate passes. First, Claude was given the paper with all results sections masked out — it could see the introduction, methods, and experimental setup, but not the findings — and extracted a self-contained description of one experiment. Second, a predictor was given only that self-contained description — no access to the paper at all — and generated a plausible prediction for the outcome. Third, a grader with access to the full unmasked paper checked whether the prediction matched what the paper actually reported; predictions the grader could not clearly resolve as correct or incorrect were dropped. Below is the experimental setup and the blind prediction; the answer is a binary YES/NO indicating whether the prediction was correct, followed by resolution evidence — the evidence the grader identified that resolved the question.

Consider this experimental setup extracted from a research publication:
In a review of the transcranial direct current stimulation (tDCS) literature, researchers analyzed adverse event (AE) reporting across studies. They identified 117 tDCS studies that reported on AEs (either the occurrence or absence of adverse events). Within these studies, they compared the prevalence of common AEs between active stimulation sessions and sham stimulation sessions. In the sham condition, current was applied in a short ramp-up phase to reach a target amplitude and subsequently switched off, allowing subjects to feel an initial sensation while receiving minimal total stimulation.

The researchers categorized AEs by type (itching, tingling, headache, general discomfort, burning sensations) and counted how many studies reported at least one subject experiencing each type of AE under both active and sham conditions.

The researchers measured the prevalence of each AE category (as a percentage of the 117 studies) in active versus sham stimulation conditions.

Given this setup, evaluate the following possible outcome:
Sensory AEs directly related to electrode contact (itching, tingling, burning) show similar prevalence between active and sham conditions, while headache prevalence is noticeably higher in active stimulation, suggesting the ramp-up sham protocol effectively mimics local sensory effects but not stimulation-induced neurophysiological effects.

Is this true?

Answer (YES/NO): NO